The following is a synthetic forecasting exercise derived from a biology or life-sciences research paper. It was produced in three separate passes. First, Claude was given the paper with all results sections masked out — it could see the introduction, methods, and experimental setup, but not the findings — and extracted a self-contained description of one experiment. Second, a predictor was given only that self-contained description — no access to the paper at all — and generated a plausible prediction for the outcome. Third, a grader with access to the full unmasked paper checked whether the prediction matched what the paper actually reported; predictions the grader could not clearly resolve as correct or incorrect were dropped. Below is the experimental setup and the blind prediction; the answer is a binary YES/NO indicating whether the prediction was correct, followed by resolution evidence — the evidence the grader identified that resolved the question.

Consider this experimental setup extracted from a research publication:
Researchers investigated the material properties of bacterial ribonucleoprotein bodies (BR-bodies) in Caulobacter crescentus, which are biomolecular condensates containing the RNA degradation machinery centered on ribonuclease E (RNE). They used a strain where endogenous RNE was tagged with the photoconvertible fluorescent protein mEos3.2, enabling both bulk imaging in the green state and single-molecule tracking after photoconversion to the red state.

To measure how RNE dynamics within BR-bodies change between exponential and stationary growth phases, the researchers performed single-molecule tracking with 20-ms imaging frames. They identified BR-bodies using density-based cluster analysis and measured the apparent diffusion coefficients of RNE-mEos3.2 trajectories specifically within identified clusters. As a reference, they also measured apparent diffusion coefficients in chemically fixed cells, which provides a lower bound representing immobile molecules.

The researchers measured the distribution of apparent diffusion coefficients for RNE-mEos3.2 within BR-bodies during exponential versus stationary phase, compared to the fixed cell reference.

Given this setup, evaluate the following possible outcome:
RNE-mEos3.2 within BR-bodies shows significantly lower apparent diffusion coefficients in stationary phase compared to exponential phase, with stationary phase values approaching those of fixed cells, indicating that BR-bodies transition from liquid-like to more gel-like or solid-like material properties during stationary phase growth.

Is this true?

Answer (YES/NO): YES